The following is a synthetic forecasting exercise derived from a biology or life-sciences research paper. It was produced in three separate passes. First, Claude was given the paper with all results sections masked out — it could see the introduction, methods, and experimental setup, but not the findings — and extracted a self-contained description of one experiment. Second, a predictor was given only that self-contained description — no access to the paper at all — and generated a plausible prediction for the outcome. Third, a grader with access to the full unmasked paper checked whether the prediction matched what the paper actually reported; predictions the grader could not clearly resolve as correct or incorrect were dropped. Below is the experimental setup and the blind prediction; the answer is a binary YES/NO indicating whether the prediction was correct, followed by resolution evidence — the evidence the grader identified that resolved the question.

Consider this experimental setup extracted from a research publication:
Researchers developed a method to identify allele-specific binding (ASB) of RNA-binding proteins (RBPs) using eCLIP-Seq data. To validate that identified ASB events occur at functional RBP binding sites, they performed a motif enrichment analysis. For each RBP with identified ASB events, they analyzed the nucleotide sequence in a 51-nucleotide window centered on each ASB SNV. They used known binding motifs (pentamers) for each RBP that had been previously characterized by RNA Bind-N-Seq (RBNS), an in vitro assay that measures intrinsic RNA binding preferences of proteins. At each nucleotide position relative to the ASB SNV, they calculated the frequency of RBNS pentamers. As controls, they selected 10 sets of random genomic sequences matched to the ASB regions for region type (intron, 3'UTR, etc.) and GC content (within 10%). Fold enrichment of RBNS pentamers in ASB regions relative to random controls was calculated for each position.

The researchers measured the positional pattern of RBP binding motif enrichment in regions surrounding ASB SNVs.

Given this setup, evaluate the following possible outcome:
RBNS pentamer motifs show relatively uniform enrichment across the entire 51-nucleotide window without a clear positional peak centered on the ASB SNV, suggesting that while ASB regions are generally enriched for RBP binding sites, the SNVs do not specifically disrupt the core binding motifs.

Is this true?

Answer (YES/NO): NO